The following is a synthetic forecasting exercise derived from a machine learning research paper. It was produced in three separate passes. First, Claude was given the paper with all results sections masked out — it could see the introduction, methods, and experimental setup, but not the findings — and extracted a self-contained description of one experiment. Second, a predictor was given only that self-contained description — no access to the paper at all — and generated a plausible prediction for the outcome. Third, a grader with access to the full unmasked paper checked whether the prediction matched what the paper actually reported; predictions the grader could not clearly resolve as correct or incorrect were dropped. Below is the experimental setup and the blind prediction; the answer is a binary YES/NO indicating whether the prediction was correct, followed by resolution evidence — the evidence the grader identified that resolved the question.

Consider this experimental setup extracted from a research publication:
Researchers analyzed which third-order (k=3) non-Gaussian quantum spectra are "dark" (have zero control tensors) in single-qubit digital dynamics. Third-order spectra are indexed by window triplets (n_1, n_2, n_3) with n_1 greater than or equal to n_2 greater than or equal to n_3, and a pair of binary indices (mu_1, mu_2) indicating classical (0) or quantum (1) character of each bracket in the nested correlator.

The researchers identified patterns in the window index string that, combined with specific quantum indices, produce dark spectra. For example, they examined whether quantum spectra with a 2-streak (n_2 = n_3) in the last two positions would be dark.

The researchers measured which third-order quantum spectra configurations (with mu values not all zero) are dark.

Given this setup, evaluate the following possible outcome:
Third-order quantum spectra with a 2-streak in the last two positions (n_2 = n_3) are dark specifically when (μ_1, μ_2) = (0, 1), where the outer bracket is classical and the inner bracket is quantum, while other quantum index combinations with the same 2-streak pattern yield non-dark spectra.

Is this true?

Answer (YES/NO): NO